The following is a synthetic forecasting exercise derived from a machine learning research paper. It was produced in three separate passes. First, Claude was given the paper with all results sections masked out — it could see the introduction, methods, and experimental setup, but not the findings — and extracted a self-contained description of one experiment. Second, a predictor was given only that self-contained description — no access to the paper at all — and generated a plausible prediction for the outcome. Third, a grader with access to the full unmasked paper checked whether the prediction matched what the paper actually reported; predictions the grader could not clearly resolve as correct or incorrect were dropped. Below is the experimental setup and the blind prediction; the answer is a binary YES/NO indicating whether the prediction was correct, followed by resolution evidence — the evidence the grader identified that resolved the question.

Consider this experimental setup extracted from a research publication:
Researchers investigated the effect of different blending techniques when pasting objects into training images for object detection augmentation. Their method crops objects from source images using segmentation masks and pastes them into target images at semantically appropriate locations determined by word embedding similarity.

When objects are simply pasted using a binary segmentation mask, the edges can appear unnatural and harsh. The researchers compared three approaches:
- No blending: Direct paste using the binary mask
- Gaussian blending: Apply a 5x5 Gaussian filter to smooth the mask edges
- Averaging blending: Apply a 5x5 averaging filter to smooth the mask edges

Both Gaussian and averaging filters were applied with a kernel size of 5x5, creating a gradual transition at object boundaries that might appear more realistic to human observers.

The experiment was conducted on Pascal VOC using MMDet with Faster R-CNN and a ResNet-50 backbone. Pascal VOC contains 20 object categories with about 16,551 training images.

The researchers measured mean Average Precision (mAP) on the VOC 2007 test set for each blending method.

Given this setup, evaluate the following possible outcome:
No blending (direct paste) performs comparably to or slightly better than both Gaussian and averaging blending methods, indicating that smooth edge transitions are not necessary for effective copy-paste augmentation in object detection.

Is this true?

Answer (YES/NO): YES